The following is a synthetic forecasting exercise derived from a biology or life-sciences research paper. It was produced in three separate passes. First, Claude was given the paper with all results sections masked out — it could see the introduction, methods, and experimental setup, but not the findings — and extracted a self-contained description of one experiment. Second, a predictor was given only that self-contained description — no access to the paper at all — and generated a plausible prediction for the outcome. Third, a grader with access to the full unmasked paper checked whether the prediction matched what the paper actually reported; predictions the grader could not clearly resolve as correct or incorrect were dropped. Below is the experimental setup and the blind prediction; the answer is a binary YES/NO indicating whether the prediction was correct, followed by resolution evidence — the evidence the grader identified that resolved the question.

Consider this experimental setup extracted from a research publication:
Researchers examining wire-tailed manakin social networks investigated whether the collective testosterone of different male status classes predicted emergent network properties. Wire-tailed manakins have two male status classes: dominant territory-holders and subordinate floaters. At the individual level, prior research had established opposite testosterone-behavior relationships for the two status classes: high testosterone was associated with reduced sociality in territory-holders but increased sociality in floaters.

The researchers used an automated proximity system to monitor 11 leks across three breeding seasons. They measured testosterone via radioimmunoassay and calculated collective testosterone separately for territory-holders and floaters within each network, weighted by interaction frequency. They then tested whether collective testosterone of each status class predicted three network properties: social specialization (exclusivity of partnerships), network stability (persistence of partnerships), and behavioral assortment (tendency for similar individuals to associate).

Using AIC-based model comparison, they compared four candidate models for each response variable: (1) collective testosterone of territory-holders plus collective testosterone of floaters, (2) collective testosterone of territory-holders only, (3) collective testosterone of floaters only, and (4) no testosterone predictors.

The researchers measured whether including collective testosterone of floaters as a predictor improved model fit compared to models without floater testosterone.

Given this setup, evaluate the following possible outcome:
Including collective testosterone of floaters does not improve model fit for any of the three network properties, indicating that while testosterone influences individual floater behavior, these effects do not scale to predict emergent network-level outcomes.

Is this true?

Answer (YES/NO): YES